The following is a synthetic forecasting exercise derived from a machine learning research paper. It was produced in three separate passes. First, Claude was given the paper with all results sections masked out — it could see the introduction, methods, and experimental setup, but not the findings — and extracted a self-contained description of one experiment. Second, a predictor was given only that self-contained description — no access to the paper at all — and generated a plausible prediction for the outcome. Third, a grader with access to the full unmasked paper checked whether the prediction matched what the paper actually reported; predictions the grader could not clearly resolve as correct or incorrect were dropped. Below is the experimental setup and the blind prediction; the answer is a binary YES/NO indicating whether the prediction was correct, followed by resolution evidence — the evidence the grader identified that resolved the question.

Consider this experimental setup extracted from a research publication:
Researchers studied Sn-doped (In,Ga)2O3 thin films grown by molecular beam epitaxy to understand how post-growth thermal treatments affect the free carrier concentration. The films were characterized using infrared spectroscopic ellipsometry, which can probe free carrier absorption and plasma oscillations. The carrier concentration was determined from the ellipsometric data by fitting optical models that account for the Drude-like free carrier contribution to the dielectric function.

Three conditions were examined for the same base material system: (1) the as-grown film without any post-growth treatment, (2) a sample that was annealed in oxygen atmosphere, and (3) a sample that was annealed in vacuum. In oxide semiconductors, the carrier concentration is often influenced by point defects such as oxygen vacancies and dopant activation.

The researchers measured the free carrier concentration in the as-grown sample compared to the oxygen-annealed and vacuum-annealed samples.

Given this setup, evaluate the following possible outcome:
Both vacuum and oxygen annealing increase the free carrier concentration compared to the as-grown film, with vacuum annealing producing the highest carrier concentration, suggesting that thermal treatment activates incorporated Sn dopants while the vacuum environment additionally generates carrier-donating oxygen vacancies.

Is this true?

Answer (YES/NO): YES